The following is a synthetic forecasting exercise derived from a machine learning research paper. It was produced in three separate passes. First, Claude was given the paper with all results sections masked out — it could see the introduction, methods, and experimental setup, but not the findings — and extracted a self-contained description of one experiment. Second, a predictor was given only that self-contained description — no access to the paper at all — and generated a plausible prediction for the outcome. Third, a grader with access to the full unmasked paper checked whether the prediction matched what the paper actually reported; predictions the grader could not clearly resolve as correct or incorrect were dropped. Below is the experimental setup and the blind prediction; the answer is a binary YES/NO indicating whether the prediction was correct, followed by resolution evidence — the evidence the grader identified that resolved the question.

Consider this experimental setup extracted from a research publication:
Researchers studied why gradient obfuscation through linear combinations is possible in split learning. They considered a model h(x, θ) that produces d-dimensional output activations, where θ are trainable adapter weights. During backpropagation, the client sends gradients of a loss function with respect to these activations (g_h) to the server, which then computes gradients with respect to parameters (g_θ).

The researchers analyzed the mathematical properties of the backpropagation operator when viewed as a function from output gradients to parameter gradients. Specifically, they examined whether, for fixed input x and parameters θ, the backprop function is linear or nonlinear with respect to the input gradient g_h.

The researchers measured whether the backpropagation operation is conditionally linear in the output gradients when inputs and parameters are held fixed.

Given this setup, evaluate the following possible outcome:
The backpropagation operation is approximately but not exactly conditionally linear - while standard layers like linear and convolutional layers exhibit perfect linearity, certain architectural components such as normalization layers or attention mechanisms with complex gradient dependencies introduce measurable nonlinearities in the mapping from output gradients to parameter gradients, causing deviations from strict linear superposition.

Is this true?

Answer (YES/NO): NO